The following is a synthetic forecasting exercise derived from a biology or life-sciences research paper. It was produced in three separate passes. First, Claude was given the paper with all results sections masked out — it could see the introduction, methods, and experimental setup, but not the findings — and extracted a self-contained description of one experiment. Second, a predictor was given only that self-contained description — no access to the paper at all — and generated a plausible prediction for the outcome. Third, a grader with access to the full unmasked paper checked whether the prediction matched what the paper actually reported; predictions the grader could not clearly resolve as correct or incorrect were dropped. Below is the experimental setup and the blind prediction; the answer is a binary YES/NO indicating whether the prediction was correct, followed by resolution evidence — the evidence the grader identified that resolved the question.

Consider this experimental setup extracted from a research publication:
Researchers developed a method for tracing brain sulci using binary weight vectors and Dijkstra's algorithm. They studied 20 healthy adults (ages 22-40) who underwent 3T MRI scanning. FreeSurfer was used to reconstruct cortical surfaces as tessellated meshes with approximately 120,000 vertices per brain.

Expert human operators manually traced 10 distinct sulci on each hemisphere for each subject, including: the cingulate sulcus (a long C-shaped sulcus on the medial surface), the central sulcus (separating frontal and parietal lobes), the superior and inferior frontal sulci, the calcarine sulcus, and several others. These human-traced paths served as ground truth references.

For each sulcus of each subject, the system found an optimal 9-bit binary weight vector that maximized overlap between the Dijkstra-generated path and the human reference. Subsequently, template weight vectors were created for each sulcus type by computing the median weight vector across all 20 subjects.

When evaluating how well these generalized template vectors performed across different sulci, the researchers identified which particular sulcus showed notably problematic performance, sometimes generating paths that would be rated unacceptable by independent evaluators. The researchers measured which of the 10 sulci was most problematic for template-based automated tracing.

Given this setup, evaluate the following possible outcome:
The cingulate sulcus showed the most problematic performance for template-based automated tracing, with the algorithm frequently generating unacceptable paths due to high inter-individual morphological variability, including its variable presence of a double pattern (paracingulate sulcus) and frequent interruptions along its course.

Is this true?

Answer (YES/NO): NO